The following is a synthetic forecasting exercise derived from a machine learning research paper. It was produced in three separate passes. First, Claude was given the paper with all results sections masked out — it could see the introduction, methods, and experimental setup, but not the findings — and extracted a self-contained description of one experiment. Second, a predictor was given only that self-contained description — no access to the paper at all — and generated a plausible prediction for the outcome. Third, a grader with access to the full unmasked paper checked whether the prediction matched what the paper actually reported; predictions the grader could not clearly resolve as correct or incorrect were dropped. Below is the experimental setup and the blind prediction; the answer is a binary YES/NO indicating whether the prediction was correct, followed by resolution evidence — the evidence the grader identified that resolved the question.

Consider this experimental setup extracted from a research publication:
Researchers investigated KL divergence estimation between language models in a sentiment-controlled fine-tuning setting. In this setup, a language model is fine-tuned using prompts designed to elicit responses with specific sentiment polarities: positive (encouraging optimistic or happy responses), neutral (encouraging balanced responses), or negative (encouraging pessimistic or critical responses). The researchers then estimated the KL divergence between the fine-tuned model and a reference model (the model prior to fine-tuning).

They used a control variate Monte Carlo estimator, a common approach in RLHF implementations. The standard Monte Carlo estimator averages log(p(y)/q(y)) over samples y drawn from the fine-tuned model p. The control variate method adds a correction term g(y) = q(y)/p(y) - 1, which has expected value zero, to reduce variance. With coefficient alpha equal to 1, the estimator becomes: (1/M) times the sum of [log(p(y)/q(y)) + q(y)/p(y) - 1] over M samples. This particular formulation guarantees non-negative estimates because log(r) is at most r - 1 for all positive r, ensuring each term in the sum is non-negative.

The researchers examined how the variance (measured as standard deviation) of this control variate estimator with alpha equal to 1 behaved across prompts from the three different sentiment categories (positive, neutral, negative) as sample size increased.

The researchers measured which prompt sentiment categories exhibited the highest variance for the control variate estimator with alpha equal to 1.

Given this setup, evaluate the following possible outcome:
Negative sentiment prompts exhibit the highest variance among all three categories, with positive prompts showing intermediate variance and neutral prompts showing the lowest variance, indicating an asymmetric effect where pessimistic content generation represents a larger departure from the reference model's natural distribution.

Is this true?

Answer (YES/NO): NO